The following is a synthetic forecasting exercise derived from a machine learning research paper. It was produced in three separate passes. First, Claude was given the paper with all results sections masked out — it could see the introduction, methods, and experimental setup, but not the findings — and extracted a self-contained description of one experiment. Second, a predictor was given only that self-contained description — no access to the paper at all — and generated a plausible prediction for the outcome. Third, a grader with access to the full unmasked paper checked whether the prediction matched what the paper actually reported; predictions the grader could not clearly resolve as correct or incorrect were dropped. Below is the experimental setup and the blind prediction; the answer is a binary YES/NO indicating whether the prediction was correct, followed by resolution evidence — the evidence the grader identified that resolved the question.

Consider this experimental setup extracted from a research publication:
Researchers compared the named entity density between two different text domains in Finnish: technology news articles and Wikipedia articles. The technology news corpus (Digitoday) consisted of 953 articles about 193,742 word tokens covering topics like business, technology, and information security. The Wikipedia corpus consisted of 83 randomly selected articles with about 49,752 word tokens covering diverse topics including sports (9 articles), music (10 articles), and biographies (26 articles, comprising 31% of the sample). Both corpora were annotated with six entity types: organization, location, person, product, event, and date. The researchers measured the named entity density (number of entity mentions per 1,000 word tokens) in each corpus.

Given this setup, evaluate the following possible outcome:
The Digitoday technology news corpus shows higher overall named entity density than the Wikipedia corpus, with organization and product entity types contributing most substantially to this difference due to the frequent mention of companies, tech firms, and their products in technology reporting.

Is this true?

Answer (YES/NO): NO